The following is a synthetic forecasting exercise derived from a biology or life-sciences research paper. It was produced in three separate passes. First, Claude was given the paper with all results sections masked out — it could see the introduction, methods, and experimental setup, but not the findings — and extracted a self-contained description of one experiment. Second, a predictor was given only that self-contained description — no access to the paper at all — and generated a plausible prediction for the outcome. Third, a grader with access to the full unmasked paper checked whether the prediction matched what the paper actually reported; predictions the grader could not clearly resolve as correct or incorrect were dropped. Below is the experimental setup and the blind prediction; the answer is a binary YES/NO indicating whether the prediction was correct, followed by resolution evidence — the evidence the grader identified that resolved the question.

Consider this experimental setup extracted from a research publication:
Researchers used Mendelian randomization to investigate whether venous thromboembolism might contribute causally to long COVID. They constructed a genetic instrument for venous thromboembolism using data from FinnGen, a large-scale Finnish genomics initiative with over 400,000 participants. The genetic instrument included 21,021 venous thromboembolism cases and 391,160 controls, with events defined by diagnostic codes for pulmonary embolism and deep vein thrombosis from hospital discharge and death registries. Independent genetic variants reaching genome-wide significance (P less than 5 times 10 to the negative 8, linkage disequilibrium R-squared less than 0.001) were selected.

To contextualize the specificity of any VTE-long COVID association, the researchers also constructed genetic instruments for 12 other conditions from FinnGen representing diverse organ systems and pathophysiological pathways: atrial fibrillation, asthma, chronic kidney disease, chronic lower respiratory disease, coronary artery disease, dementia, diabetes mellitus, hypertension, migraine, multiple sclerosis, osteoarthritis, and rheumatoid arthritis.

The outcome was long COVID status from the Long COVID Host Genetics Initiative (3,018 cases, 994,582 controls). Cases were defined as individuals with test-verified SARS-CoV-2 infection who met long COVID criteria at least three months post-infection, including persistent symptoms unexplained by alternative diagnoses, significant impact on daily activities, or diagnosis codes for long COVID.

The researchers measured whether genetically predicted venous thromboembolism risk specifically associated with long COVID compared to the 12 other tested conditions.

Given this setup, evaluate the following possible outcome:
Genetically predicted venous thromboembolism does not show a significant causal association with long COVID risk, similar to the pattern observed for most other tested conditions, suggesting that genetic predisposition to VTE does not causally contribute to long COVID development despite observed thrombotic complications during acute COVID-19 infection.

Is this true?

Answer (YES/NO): NO